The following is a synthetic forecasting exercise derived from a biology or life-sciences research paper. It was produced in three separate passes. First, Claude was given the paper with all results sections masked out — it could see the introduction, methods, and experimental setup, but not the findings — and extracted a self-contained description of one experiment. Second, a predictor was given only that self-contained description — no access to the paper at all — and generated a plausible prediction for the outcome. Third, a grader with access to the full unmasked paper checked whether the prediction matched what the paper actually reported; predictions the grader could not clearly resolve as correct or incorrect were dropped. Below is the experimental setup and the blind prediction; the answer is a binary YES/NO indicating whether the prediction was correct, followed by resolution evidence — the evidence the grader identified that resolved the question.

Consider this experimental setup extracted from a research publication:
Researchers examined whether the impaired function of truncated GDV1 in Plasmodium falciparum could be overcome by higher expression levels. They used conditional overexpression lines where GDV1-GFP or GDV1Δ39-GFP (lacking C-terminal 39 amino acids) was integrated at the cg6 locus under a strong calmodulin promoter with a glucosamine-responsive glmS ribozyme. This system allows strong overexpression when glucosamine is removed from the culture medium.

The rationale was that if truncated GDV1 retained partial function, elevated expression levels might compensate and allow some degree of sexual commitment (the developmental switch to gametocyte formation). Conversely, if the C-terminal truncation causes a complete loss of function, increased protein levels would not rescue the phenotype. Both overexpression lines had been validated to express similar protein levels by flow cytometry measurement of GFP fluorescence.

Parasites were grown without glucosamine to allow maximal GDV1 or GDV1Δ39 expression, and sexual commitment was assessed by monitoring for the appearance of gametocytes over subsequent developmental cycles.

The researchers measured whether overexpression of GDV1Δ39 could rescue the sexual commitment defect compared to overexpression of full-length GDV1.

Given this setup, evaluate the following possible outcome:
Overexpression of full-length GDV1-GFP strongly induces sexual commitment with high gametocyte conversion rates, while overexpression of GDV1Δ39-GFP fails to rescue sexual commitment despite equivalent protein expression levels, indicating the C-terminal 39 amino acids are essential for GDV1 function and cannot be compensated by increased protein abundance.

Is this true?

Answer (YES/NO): NO